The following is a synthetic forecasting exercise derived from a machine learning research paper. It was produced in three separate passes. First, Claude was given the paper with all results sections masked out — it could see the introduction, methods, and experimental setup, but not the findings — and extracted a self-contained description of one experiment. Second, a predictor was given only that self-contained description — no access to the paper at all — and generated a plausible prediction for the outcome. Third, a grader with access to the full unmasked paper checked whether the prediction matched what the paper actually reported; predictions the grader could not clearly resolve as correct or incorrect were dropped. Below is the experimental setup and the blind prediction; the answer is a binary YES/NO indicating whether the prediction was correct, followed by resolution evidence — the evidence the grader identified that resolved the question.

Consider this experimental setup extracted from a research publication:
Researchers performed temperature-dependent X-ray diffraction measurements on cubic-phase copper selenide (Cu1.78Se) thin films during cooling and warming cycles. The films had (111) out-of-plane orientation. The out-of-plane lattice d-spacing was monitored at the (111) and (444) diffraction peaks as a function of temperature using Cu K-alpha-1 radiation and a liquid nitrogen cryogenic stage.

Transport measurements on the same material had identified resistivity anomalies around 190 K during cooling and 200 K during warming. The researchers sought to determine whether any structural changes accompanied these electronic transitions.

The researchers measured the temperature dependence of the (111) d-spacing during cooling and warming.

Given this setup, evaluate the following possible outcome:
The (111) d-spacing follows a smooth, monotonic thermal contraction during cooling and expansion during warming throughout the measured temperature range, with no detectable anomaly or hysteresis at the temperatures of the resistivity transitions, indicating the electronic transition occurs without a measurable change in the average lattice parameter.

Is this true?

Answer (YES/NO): NO